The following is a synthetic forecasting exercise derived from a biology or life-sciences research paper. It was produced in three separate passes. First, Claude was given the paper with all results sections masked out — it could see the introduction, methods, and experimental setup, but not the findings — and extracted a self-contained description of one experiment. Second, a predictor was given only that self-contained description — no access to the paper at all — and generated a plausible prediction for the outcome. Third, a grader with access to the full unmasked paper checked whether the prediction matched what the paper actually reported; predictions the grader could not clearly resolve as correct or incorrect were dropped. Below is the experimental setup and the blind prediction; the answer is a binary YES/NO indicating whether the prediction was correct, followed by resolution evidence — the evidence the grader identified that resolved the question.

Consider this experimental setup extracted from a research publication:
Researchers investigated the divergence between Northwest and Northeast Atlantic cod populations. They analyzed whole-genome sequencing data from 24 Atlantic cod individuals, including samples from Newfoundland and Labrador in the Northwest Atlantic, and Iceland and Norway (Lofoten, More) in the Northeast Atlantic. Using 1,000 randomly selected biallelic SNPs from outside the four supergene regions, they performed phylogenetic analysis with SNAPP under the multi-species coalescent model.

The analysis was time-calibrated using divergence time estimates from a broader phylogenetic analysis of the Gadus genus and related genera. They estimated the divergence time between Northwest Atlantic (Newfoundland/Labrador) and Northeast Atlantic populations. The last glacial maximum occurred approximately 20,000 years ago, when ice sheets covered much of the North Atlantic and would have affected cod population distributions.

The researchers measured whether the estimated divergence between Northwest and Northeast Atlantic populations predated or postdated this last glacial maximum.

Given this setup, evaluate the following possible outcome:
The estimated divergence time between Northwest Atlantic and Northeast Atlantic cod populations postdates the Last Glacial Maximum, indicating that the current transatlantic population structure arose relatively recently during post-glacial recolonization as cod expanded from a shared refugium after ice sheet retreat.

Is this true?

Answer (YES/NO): NO